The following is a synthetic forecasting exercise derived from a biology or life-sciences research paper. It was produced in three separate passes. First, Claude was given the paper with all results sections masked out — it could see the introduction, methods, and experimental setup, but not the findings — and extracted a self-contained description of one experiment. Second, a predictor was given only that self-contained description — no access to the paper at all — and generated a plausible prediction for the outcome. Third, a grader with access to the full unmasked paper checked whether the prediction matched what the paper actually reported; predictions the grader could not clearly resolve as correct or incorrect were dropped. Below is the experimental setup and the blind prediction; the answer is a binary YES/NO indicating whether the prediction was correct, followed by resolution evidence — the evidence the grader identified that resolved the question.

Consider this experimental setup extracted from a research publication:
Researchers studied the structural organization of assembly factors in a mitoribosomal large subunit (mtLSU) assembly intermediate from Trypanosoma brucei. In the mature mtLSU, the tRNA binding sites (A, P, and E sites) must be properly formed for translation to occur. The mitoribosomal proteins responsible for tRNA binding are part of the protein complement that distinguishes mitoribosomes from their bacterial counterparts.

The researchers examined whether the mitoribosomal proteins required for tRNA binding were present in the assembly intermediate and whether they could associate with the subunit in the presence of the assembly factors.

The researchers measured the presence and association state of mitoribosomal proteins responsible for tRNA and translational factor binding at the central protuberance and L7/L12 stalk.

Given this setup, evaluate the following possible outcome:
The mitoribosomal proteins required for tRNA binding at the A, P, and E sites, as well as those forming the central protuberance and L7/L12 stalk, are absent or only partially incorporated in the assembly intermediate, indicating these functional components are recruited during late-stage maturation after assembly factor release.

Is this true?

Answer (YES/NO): YES